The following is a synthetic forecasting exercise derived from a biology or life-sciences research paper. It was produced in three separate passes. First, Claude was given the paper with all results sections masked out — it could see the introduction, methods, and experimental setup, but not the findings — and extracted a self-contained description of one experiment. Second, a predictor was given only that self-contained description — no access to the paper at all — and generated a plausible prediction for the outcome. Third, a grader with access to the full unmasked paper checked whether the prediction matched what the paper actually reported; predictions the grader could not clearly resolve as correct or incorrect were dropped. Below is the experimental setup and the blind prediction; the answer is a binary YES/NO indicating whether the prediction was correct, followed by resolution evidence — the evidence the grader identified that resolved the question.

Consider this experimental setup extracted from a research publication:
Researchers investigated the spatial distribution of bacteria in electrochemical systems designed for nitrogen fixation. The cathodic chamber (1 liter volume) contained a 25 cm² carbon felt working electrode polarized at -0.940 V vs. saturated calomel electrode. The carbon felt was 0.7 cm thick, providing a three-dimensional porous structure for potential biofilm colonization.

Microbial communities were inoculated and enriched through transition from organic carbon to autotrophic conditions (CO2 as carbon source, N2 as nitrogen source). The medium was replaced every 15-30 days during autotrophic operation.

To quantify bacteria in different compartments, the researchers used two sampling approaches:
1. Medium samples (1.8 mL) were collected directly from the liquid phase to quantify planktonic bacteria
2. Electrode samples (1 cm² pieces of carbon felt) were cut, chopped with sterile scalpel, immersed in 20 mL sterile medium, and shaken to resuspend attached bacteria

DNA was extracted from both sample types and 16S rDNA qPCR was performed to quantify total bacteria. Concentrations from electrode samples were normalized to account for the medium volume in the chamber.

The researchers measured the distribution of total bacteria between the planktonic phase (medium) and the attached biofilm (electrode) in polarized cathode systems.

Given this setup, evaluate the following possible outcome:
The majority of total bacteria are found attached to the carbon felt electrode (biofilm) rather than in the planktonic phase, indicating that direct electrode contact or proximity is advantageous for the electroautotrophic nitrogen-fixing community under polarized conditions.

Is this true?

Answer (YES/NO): YES